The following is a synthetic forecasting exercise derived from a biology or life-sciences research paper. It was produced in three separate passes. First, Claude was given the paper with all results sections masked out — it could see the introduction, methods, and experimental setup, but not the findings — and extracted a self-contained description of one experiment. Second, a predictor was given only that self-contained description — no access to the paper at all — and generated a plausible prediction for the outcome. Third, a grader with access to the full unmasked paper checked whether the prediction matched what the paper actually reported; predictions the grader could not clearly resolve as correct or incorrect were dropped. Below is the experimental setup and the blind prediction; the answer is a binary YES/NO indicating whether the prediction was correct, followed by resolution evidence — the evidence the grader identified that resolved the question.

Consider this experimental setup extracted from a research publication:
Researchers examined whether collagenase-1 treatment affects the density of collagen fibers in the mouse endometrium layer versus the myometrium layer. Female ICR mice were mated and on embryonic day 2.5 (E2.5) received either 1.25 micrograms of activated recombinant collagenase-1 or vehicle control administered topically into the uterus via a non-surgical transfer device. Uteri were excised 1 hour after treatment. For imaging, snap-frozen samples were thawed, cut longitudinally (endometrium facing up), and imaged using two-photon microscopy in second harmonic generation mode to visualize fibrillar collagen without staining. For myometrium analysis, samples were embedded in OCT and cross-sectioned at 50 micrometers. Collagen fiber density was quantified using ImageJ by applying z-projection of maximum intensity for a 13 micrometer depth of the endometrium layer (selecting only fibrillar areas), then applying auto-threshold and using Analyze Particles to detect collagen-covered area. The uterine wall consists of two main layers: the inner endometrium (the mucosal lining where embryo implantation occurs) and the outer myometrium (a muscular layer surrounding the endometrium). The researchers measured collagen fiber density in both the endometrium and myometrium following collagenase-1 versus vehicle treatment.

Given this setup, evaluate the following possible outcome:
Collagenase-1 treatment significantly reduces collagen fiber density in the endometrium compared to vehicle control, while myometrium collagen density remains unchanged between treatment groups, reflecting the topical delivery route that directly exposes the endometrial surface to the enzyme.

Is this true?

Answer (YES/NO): NO